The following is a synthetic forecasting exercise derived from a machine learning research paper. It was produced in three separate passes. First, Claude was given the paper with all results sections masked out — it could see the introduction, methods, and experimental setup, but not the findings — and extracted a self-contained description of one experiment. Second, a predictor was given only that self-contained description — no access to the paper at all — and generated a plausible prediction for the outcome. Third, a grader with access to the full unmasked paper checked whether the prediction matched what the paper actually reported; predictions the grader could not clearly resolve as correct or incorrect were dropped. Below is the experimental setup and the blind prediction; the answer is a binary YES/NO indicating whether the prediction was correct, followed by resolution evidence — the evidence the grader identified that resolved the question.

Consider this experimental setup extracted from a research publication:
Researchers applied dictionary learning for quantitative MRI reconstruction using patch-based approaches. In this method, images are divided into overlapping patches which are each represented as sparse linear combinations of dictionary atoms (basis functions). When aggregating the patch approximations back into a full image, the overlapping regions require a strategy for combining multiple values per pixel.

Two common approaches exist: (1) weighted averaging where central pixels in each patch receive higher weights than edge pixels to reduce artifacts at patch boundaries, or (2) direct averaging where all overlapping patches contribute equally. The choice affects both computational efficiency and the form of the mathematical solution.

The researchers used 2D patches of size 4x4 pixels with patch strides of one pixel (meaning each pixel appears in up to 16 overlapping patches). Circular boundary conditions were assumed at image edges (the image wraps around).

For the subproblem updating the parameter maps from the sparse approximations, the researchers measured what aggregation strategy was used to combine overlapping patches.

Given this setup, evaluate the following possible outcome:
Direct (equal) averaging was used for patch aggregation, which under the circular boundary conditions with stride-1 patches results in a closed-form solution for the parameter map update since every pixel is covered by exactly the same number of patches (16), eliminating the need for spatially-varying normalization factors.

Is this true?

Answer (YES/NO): YES